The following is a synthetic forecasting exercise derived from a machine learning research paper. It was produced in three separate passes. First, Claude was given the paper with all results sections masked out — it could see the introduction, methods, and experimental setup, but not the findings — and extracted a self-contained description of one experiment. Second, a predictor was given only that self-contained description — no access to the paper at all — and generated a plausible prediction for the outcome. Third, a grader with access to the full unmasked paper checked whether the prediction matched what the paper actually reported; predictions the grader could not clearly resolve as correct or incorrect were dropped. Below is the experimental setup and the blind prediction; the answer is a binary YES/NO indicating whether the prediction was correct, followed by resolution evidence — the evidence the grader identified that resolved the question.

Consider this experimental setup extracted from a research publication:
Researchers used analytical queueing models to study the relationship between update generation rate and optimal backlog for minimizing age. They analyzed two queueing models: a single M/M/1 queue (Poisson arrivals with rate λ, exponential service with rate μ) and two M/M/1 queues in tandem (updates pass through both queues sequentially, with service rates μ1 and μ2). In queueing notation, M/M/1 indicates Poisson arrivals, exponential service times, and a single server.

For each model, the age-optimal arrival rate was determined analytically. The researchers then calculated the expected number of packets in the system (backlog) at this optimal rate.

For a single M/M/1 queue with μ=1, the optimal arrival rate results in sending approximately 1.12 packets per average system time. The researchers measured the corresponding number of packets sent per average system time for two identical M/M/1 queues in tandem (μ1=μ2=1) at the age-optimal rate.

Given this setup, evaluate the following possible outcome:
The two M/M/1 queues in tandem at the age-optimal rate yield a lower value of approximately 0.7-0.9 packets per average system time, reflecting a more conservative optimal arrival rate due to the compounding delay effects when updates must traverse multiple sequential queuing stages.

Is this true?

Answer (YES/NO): NO